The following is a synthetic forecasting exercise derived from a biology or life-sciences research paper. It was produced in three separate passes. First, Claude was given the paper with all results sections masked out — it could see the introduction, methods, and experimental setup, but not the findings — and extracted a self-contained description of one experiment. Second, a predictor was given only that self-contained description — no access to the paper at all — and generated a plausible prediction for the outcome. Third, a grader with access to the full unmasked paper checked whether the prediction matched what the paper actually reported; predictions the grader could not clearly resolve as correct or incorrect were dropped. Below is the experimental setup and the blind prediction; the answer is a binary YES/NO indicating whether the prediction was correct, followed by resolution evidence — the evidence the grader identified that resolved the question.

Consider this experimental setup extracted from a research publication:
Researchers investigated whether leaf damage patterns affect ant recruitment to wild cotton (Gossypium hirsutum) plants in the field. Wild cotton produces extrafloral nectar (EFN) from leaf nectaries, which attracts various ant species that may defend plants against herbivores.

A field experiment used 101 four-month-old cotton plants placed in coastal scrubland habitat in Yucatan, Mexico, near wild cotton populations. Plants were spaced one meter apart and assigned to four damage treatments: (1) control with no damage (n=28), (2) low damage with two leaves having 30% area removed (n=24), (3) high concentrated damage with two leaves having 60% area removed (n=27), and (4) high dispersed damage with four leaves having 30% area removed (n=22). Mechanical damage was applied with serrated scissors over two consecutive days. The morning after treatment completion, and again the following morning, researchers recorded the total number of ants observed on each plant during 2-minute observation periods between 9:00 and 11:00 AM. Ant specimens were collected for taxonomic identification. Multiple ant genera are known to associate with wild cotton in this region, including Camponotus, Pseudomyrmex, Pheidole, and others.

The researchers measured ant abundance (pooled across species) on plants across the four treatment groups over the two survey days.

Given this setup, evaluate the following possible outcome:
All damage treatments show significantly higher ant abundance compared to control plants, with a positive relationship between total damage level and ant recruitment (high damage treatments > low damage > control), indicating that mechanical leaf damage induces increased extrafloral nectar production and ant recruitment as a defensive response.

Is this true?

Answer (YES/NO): NO